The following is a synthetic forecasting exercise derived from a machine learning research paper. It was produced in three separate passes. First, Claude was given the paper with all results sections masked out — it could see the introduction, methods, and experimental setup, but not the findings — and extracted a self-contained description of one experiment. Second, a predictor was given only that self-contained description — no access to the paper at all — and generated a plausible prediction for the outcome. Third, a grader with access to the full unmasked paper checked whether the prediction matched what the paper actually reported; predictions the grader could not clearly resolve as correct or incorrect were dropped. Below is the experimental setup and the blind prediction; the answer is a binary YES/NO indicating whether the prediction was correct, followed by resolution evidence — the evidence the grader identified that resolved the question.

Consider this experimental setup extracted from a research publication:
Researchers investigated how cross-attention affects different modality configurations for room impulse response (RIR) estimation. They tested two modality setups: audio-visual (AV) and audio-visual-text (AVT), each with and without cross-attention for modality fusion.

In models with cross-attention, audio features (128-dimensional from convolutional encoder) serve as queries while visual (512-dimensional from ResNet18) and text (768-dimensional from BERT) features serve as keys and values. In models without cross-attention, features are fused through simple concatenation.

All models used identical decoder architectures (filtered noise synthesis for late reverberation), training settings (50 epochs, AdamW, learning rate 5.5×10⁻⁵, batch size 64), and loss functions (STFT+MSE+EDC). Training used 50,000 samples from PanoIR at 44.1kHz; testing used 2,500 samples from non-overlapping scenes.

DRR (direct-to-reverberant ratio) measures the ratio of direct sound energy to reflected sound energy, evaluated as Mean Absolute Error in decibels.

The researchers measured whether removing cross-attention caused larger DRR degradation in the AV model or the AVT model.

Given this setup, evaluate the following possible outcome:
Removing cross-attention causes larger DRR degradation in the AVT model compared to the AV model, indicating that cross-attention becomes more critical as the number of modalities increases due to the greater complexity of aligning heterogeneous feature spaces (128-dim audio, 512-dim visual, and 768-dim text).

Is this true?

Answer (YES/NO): YES